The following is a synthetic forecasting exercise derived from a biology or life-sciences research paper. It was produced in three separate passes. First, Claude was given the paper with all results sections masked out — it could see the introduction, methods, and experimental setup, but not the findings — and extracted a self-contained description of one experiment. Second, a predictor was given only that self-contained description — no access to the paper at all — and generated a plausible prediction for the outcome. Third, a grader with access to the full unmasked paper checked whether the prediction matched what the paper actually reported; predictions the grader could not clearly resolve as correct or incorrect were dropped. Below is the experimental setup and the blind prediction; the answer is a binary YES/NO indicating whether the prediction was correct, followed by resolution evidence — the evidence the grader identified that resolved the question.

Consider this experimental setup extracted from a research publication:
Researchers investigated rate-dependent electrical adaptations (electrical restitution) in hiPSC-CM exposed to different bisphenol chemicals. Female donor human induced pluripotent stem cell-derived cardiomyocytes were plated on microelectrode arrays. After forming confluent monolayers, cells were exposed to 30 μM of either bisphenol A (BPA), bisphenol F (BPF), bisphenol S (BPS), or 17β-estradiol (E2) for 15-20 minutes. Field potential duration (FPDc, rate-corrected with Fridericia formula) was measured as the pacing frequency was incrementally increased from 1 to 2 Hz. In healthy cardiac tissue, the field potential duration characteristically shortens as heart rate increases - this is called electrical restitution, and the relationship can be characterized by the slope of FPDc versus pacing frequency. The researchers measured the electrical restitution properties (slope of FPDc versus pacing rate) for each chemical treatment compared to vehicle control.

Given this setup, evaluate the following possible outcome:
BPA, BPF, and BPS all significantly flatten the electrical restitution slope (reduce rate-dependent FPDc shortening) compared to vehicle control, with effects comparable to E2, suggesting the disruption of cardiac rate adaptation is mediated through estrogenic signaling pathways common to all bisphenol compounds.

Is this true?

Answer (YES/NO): NO